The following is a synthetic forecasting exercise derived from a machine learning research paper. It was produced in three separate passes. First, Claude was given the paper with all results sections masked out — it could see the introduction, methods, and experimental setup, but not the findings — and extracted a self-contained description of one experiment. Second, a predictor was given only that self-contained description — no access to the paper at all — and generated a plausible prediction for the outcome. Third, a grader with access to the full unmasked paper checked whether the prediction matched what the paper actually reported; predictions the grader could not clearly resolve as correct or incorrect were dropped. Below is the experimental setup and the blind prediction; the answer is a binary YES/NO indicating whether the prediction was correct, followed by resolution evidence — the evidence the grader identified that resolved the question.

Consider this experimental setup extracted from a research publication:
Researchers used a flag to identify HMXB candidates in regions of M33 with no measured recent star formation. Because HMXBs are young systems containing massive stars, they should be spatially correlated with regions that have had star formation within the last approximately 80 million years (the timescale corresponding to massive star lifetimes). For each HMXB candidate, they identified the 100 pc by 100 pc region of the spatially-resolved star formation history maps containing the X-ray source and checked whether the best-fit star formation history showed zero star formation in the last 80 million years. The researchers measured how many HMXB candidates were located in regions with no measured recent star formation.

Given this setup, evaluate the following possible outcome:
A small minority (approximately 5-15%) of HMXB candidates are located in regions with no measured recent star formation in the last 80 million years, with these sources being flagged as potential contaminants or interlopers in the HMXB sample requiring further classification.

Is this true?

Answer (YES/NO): NO